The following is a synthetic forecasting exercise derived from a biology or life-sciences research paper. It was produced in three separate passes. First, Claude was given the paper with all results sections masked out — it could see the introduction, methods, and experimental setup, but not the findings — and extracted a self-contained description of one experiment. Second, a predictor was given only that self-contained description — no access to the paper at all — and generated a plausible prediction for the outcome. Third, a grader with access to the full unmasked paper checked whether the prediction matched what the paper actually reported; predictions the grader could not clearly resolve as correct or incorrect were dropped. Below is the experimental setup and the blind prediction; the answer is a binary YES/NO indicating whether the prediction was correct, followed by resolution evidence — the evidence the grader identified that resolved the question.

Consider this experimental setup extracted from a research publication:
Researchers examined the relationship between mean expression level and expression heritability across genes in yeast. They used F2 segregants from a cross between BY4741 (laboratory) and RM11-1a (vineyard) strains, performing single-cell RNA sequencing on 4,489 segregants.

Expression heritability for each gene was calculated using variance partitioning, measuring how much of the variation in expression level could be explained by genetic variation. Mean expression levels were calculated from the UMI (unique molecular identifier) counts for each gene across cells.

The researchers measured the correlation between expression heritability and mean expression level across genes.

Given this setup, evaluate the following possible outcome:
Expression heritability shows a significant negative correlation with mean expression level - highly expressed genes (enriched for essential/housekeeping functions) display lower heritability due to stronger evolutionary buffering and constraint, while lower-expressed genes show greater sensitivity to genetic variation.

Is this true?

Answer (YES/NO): NO